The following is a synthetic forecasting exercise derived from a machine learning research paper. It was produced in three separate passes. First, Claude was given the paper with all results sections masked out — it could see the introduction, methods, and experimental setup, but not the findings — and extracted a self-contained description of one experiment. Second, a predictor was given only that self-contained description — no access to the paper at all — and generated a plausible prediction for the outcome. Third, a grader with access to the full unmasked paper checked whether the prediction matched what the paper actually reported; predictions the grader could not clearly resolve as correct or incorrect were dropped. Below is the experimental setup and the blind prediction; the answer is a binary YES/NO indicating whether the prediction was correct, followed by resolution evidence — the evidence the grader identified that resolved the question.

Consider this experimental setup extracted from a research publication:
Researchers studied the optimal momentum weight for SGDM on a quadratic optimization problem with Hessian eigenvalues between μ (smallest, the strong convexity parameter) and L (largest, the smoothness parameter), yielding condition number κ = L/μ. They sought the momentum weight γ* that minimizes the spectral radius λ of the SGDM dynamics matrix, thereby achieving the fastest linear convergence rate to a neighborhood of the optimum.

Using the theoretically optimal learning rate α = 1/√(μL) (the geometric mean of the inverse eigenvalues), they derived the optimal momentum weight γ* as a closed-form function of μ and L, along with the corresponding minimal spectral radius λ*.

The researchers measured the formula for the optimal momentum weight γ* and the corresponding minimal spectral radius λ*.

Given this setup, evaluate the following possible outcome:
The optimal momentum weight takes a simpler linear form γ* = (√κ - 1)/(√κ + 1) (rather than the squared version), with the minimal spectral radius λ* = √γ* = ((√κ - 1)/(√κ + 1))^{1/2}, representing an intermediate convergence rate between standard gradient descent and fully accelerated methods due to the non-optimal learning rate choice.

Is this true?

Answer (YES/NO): NO